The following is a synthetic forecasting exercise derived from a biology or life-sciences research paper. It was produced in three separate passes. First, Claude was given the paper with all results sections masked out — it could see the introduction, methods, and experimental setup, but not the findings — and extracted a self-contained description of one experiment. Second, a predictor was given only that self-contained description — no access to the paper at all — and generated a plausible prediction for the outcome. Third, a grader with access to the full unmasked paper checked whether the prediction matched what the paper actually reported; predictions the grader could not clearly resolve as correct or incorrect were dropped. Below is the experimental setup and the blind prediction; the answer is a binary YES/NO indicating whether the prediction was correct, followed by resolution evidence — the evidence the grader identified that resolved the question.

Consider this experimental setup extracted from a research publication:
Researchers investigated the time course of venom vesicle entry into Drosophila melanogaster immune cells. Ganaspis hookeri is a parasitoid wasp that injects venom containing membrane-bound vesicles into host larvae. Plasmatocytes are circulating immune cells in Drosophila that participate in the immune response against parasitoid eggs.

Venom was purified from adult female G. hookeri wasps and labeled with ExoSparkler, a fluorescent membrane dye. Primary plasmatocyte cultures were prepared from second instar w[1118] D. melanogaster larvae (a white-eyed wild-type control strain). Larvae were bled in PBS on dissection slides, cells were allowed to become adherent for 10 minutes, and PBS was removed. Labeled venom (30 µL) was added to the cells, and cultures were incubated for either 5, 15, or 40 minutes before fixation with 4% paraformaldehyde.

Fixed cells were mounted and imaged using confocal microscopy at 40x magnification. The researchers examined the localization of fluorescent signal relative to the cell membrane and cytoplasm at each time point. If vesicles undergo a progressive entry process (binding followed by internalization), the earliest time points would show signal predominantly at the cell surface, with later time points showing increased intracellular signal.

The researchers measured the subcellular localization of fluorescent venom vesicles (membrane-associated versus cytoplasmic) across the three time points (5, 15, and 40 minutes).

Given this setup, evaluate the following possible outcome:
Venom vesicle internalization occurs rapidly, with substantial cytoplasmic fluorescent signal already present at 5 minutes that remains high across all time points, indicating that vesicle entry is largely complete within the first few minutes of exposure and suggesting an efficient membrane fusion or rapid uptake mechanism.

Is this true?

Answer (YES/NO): NO